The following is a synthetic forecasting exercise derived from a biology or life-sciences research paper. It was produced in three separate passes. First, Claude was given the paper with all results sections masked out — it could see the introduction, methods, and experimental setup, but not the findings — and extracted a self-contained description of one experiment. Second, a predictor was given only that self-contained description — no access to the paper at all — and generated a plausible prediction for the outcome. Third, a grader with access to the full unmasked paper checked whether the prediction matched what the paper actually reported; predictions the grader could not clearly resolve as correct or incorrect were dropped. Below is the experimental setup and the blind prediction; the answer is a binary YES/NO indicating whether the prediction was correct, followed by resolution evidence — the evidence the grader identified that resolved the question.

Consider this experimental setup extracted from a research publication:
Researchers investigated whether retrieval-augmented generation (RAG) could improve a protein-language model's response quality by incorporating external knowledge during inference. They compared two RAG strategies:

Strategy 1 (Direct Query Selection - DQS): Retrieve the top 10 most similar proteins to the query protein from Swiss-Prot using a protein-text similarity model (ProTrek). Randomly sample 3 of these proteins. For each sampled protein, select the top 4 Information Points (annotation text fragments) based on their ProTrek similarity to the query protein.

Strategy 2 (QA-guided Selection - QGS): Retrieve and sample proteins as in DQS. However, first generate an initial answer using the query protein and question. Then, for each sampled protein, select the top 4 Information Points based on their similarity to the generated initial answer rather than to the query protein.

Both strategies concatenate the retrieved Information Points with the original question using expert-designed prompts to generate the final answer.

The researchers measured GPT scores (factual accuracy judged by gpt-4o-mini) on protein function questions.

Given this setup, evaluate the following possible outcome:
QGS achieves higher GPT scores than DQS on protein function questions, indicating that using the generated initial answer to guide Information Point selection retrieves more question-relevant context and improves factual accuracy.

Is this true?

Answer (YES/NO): YES